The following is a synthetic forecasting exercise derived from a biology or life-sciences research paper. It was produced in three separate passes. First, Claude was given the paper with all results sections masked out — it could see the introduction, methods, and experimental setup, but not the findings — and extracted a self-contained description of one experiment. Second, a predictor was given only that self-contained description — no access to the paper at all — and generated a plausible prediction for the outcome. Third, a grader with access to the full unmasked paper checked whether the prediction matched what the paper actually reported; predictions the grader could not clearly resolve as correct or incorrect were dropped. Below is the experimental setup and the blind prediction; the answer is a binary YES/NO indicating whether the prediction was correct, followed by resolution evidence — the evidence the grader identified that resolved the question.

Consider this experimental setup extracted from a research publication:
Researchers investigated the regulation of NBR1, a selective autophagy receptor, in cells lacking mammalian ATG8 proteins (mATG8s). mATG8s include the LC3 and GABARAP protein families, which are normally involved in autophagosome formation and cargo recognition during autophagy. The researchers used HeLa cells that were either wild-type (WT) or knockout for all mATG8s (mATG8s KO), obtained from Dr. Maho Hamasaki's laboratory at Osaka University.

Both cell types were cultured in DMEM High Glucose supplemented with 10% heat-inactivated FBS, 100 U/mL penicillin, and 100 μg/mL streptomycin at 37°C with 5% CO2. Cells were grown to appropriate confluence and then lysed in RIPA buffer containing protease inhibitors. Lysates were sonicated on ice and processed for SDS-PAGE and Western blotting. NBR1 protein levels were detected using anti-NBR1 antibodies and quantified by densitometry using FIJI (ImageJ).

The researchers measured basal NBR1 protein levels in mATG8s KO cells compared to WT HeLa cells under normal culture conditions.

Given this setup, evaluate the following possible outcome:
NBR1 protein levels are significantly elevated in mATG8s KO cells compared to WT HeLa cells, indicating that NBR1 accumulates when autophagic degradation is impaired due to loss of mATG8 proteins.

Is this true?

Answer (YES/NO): YES